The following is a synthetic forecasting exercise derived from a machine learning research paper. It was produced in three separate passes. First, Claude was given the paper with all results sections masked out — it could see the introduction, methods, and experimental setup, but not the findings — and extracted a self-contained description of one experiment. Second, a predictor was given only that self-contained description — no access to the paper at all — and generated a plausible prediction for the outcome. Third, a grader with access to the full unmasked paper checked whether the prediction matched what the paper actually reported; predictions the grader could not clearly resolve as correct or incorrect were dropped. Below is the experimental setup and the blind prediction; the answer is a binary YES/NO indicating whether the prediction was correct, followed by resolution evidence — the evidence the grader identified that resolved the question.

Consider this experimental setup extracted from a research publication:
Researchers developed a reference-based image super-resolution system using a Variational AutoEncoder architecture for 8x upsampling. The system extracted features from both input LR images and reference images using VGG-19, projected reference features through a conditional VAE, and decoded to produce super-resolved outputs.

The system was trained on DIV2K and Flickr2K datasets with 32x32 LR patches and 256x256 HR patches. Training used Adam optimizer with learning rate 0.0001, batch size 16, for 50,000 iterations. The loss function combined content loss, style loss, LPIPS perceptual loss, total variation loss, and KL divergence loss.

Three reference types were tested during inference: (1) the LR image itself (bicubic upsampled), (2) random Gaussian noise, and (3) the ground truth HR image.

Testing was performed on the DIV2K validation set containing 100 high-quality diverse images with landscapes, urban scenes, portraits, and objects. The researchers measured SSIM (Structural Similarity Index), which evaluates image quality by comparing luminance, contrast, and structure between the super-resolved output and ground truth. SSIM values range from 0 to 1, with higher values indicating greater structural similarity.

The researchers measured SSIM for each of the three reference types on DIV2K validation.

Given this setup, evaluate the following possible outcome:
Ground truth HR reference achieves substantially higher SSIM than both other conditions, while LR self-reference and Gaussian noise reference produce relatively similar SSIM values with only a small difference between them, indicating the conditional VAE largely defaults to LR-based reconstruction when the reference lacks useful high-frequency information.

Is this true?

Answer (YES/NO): NO